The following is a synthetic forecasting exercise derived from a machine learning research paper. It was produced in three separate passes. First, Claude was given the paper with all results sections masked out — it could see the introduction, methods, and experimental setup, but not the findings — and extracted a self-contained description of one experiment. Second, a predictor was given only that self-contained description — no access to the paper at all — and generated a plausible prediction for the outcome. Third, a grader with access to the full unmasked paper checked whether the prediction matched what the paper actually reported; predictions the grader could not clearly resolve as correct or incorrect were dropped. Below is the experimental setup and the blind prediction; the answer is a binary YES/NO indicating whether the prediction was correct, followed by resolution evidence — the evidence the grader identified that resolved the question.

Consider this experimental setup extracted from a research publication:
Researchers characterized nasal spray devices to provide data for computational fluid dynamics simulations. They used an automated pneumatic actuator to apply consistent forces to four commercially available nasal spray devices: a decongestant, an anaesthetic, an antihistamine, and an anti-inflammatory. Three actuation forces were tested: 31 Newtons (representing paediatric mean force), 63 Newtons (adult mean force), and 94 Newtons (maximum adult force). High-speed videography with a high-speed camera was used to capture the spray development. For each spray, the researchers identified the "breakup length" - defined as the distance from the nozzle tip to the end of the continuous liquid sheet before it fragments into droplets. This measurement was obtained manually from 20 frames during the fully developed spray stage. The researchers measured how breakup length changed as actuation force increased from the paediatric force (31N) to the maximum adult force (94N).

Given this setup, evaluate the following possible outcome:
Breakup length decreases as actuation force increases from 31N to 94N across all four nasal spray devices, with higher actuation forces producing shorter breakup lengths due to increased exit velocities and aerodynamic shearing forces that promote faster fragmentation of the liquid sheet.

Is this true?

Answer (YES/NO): YES